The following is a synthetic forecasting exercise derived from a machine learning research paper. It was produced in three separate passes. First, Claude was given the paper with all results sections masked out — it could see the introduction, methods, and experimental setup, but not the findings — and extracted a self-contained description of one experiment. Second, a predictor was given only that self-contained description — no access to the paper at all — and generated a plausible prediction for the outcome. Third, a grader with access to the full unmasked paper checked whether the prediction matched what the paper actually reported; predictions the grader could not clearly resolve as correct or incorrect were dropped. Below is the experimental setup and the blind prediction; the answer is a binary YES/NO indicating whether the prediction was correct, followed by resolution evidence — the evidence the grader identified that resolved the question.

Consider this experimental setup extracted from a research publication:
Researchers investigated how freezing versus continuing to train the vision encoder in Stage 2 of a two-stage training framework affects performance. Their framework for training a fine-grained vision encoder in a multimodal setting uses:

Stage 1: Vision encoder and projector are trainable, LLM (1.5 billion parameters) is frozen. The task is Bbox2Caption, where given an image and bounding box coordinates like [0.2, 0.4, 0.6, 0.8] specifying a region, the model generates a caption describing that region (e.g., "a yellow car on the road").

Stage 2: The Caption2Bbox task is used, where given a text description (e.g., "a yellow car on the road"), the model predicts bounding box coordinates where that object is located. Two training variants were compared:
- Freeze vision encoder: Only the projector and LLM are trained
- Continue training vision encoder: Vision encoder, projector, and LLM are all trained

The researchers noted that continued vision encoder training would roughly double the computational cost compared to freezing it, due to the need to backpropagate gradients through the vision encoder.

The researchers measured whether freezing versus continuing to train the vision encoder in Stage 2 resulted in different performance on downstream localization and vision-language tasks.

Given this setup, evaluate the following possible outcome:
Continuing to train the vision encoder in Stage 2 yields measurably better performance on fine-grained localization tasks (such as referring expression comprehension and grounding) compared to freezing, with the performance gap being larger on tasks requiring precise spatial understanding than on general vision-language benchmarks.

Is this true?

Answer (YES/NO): NO